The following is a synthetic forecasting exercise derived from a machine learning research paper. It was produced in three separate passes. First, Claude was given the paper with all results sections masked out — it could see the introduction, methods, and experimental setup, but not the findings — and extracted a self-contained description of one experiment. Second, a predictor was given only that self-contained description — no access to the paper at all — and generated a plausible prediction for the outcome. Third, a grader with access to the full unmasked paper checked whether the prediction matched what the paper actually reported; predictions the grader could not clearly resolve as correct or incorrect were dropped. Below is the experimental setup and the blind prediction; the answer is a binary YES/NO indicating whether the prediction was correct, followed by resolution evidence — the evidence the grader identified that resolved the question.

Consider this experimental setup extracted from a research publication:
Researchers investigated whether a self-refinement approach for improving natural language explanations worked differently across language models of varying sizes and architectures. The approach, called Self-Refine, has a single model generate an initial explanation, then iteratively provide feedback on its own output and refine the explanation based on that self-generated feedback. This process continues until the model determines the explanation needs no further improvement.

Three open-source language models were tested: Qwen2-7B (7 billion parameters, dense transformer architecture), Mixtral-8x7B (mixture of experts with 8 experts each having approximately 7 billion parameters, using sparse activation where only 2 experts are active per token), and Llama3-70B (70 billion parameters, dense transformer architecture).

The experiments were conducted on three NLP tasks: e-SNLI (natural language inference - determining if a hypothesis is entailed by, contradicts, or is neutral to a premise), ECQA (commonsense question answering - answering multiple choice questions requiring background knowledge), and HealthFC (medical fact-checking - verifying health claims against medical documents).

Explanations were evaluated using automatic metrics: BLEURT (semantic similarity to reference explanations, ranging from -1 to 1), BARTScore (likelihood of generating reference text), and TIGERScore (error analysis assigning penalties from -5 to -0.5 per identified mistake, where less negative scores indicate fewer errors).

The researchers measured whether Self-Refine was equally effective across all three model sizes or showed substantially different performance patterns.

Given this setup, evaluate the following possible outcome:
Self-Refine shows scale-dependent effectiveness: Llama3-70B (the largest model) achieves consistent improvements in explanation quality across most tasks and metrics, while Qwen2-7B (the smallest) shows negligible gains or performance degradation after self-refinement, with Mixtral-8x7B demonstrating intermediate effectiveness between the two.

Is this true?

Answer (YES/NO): NO